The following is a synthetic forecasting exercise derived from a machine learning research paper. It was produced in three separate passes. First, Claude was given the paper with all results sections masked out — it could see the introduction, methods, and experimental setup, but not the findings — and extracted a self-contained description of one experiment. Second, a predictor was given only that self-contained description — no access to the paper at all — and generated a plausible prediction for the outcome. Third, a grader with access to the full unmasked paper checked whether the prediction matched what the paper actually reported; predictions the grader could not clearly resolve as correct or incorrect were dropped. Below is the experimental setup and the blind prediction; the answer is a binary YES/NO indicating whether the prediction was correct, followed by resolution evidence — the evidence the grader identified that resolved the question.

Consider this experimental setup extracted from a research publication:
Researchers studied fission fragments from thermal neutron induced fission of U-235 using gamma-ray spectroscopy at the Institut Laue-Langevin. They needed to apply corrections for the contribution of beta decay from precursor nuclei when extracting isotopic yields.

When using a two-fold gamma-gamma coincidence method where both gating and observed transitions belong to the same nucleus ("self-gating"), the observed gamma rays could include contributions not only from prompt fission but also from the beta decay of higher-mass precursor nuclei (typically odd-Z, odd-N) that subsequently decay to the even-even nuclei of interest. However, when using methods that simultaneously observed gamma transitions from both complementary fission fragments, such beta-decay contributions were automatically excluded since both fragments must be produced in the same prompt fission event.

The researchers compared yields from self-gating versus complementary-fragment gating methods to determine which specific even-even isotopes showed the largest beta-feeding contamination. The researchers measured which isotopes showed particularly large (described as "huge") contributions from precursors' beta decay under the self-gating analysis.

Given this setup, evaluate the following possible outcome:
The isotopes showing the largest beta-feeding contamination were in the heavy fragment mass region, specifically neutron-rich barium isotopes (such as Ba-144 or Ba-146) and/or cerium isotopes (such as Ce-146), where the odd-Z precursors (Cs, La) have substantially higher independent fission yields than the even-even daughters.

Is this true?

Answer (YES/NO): NO